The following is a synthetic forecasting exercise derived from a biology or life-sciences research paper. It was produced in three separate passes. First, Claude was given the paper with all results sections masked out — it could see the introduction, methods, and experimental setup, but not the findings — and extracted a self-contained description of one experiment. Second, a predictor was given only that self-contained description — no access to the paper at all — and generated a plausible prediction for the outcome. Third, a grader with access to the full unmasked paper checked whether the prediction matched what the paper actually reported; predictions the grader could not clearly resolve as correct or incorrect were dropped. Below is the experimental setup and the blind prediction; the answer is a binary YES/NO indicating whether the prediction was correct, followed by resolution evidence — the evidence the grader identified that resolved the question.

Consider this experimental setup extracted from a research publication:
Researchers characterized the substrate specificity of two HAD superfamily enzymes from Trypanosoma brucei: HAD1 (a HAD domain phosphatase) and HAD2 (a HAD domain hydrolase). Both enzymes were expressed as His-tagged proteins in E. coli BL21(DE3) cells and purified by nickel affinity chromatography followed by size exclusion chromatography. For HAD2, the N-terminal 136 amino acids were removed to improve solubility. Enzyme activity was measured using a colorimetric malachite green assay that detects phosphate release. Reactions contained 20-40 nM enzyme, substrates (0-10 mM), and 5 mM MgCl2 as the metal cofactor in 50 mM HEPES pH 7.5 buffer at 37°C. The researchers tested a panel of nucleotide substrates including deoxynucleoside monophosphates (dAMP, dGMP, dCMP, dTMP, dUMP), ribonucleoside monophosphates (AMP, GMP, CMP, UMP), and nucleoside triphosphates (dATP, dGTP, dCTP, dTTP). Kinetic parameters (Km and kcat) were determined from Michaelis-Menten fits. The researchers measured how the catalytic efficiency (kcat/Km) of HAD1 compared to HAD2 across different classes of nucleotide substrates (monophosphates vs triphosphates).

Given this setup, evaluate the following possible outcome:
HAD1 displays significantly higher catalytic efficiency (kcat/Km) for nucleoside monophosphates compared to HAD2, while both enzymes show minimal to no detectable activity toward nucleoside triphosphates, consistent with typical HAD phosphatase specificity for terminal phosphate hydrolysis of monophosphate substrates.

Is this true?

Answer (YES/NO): NO